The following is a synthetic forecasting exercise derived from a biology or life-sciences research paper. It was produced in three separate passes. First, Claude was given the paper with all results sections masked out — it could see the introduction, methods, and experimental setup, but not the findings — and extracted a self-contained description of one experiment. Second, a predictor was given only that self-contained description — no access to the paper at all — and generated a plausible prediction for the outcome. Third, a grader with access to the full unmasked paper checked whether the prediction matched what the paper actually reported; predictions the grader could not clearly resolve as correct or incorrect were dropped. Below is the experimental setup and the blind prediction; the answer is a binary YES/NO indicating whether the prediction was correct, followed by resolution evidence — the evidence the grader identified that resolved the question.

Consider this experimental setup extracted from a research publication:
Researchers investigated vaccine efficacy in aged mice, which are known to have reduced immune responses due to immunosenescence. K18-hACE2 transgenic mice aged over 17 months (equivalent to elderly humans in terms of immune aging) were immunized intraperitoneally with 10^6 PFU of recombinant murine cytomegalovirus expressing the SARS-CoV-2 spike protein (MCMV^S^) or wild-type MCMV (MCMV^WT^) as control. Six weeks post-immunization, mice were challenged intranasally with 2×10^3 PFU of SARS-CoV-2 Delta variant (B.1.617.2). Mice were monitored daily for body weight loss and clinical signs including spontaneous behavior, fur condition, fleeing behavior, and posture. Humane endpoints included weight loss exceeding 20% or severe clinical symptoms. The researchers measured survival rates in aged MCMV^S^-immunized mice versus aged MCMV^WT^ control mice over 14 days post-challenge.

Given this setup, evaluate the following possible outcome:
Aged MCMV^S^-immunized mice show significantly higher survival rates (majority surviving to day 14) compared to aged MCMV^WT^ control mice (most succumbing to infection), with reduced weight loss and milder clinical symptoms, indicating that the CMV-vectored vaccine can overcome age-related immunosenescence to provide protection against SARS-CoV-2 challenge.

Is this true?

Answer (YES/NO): YES